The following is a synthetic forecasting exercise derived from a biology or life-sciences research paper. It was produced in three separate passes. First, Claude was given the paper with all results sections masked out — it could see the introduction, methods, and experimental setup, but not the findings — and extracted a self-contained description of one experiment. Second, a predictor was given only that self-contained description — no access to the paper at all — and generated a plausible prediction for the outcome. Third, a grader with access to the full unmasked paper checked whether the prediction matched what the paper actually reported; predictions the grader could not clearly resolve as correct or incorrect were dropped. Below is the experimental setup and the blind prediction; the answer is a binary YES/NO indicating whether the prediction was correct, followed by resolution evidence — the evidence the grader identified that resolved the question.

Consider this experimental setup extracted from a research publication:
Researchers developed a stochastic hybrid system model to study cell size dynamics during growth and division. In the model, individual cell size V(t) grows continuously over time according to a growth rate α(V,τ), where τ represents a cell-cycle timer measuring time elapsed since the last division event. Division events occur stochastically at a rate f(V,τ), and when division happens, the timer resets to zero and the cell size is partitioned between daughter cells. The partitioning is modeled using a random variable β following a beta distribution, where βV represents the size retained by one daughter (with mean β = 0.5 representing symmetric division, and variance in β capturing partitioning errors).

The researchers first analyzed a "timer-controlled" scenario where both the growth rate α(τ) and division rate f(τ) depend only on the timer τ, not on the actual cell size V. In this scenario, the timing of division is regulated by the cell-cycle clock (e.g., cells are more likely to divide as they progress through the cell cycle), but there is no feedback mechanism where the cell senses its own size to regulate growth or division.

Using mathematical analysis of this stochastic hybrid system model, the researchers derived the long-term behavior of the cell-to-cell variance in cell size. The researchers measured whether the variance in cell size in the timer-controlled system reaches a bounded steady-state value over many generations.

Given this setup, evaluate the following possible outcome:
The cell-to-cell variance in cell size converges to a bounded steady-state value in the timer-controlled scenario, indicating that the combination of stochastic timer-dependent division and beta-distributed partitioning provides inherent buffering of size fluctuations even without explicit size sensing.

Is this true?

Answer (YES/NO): NO